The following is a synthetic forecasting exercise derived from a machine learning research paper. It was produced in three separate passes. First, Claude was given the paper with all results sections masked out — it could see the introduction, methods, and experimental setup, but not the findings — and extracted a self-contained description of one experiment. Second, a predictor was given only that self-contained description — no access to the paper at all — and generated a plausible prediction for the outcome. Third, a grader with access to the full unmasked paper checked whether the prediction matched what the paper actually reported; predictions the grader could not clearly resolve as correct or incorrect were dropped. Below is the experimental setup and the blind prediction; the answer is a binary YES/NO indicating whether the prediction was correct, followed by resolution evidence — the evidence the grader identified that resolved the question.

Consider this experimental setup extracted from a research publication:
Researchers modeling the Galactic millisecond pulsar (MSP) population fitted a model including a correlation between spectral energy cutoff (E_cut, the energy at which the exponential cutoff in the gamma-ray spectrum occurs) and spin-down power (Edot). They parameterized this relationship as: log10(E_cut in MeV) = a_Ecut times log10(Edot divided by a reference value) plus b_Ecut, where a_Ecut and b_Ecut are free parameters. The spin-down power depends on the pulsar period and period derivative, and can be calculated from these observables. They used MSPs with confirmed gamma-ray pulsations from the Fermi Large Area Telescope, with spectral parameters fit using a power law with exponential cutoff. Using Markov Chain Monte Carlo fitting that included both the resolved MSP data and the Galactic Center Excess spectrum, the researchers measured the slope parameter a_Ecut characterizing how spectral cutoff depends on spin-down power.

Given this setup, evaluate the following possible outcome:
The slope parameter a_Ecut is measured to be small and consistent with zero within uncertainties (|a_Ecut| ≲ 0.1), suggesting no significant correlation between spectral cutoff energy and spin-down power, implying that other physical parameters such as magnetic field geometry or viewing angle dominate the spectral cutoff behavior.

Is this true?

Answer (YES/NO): NO